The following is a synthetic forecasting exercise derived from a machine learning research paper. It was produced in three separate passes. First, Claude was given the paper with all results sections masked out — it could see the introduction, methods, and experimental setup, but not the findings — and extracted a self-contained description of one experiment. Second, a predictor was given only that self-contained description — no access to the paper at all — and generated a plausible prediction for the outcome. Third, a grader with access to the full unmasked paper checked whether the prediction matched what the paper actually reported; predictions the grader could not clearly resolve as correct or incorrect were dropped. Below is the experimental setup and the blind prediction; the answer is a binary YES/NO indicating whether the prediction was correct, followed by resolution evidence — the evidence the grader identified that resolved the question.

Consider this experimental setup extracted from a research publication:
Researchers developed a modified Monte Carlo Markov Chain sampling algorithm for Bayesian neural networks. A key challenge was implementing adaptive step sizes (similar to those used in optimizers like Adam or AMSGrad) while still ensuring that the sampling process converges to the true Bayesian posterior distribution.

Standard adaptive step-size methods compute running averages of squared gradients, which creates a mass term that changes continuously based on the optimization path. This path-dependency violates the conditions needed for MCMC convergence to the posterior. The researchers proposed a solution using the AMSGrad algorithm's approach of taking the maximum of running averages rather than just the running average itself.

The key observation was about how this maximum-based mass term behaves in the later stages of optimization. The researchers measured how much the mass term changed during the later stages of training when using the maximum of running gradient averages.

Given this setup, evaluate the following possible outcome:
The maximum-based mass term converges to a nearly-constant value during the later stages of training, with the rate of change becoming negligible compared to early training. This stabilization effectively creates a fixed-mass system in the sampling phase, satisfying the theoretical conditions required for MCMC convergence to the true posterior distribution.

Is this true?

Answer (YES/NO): YES